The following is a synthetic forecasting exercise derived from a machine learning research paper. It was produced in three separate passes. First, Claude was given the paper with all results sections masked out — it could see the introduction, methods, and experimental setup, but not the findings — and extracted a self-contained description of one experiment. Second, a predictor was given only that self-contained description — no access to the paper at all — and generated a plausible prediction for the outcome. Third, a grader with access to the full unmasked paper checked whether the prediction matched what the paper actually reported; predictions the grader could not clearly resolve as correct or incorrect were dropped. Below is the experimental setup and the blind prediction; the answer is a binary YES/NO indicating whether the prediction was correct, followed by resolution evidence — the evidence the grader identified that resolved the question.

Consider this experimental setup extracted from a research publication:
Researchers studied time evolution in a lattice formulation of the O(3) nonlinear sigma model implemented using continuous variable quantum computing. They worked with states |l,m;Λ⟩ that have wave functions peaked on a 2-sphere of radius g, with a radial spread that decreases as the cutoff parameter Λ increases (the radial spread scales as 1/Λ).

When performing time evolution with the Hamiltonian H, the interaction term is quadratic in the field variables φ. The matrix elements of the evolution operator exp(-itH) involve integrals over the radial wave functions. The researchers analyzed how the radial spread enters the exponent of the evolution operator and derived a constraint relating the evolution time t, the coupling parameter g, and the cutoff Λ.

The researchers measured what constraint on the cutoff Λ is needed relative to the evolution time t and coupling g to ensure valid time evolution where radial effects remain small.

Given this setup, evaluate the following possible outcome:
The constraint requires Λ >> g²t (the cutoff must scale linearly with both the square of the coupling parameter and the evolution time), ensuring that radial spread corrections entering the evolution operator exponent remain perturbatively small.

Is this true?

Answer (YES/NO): NO